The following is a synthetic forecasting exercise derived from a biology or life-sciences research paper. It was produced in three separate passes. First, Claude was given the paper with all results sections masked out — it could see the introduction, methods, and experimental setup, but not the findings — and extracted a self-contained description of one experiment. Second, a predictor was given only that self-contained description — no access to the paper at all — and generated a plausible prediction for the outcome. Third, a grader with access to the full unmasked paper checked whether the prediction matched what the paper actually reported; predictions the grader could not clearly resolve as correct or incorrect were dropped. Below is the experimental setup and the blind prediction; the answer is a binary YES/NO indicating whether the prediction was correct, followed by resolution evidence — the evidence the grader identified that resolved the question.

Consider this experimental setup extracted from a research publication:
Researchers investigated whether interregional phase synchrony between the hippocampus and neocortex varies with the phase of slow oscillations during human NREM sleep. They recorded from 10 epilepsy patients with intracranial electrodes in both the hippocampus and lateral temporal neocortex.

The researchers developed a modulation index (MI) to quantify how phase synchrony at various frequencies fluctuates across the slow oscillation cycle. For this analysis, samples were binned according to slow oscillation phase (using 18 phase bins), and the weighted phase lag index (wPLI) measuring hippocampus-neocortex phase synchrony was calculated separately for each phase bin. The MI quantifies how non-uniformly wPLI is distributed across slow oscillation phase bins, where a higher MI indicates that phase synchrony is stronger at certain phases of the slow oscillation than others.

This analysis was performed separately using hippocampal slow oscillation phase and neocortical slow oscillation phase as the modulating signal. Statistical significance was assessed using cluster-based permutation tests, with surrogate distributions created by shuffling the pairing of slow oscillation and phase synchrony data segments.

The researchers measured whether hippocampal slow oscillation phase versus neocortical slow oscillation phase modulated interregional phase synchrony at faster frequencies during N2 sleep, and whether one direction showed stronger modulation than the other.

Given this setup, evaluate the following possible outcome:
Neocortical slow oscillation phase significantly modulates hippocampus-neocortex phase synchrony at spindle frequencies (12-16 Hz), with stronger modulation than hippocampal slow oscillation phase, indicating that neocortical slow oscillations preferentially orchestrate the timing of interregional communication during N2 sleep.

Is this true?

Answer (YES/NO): NO